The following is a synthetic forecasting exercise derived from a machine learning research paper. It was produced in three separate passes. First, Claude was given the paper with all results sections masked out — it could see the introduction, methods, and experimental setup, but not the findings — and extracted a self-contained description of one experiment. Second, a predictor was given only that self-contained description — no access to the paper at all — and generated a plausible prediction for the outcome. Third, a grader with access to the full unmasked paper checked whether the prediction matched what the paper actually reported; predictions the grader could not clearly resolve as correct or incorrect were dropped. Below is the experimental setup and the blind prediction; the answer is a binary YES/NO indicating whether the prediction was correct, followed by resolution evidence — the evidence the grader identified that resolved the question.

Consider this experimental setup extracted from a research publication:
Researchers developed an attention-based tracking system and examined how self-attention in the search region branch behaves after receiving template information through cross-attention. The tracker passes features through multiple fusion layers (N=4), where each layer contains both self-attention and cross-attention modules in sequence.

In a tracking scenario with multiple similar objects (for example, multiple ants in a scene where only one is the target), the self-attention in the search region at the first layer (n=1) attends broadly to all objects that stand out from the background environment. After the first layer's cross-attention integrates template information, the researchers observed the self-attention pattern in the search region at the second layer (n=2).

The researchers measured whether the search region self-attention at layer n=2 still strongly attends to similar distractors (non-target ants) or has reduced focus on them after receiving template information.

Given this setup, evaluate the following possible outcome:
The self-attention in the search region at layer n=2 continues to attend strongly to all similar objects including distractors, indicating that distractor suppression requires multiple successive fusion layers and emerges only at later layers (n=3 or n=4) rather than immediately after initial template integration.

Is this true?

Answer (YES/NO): NO